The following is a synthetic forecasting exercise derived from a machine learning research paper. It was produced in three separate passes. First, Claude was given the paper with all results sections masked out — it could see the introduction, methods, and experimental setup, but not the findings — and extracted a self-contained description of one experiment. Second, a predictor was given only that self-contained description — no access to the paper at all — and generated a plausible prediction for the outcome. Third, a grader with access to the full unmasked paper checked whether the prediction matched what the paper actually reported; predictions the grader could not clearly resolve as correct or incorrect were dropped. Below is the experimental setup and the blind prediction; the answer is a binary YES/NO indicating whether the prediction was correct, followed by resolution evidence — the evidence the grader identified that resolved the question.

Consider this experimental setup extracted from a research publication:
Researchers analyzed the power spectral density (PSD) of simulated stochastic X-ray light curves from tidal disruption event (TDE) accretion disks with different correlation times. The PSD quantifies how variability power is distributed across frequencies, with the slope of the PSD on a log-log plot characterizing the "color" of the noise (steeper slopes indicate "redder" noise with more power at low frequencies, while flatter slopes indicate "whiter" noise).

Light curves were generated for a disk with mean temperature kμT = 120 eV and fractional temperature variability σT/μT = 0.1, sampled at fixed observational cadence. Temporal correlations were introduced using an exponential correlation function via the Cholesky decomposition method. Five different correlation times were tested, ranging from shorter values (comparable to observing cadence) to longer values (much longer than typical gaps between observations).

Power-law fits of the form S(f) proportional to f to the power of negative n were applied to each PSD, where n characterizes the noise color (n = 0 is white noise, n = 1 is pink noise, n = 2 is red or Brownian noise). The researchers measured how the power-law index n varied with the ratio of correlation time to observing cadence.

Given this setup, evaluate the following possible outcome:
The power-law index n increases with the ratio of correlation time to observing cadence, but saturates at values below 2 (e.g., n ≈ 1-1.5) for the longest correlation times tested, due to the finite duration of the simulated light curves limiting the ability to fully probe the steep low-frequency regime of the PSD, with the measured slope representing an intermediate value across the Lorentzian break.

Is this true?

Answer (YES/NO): NO